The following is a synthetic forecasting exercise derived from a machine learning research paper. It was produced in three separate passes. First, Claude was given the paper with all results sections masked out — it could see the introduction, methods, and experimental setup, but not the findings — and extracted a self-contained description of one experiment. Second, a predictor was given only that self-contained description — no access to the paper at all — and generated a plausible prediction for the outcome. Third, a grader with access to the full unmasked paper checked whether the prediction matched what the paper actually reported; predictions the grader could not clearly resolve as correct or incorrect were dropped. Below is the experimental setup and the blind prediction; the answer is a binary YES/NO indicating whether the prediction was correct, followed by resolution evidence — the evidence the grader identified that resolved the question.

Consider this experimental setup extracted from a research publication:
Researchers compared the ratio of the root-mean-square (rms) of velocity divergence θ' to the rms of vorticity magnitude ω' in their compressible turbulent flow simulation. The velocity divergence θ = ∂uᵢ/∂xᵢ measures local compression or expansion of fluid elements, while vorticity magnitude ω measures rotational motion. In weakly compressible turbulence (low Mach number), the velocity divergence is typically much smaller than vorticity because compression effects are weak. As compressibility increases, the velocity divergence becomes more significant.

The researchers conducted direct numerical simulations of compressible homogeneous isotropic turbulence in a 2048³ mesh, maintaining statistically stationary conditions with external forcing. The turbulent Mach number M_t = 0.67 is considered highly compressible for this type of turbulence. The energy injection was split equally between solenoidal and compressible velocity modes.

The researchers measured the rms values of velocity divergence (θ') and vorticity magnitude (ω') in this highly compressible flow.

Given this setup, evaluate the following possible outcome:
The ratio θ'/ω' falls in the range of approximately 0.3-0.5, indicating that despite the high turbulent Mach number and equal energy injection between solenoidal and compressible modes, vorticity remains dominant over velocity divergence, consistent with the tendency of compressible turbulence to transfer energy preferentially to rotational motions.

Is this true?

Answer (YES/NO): NO